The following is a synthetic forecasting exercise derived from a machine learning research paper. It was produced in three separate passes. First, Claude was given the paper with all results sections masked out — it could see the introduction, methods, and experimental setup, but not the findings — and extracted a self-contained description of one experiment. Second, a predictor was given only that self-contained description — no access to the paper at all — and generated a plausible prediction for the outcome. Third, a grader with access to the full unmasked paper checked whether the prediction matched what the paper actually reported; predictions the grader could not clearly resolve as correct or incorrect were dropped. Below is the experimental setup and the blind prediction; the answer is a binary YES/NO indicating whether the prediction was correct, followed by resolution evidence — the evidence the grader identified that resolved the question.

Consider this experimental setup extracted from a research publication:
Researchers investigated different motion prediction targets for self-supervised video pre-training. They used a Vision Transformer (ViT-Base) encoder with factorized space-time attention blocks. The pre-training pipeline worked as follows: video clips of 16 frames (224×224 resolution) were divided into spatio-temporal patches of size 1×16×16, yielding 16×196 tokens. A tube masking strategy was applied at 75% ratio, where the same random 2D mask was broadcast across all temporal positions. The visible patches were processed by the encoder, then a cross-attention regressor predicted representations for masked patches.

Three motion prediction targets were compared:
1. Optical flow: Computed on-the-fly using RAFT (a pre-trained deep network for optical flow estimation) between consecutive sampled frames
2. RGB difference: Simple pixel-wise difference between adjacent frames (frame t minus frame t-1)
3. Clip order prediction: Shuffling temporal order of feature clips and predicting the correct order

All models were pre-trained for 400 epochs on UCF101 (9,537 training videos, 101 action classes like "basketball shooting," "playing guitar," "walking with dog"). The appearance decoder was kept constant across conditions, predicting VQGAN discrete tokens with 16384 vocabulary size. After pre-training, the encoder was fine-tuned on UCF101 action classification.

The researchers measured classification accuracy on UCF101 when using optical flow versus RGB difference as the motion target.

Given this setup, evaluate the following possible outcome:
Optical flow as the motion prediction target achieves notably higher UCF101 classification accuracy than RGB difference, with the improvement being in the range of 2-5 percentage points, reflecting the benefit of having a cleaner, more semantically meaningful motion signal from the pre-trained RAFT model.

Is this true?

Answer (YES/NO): NO